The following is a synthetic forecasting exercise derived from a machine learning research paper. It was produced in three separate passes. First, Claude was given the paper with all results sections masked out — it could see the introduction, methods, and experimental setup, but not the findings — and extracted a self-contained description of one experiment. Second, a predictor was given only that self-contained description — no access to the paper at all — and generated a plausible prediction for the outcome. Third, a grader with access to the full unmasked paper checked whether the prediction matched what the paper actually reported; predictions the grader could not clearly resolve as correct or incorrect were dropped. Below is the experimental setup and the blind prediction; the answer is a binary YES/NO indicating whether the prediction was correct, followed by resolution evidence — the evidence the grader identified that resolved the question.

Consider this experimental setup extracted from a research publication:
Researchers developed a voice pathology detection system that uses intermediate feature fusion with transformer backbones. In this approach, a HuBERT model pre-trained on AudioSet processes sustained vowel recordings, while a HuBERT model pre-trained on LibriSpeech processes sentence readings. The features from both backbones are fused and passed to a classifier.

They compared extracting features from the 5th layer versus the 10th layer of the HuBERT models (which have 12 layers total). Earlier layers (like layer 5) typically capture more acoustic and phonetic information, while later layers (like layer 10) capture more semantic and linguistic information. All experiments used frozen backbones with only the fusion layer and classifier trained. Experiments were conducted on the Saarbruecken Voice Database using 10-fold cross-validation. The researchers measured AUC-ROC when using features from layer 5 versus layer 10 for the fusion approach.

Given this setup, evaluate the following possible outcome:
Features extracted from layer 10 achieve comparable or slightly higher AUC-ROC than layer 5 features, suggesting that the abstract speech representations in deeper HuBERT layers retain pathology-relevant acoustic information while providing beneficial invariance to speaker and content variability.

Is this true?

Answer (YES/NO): NO